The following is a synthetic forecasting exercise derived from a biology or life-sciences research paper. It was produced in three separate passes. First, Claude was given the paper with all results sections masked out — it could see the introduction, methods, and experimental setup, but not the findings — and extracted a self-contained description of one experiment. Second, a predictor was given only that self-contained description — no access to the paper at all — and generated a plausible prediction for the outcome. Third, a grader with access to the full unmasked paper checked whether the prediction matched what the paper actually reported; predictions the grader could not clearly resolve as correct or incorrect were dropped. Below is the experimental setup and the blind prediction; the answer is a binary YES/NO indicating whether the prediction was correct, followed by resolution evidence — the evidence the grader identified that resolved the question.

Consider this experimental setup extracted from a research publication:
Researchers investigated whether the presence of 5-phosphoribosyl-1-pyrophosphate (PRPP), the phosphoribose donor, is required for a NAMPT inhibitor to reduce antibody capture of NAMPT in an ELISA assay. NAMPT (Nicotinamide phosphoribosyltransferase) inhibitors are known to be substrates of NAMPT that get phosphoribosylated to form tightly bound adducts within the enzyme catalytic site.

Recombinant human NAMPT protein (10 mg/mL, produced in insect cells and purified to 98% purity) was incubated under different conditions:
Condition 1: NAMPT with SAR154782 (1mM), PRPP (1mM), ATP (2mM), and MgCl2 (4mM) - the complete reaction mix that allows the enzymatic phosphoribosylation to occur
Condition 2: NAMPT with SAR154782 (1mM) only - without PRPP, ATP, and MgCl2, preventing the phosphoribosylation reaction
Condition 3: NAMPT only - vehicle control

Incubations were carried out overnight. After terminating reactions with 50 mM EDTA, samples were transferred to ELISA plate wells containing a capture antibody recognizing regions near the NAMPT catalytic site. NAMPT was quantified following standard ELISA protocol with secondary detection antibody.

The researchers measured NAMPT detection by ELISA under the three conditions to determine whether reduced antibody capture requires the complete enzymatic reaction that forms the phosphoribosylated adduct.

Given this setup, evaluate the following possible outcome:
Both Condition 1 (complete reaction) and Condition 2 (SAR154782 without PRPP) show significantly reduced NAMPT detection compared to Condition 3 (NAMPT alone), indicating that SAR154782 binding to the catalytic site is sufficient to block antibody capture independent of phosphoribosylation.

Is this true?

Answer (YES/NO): NO